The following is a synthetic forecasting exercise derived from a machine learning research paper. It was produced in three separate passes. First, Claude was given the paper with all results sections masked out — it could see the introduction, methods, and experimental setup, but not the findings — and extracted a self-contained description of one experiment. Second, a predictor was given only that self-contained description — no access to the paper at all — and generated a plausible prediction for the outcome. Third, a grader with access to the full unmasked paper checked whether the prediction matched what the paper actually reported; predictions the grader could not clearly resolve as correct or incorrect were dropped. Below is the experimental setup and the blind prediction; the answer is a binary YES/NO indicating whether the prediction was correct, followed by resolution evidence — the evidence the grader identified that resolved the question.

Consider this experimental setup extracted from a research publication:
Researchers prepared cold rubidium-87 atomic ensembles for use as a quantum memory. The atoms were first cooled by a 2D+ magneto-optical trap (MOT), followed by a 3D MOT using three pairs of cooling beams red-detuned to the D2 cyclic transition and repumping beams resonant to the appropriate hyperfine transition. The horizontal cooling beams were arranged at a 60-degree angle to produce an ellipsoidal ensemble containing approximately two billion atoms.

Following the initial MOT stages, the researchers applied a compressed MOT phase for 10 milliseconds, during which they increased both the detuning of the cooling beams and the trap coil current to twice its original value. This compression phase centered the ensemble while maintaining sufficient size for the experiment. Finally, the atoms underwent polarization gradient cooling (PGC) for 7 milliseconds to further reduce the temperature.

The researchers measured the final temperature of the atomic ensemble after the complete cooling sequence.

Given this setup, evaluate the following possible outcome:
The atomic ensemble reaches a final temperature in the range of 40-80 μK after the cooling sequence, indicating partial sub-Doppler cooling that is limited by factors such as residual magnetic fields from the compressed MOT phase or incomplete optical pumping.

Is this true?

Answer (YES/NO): NO